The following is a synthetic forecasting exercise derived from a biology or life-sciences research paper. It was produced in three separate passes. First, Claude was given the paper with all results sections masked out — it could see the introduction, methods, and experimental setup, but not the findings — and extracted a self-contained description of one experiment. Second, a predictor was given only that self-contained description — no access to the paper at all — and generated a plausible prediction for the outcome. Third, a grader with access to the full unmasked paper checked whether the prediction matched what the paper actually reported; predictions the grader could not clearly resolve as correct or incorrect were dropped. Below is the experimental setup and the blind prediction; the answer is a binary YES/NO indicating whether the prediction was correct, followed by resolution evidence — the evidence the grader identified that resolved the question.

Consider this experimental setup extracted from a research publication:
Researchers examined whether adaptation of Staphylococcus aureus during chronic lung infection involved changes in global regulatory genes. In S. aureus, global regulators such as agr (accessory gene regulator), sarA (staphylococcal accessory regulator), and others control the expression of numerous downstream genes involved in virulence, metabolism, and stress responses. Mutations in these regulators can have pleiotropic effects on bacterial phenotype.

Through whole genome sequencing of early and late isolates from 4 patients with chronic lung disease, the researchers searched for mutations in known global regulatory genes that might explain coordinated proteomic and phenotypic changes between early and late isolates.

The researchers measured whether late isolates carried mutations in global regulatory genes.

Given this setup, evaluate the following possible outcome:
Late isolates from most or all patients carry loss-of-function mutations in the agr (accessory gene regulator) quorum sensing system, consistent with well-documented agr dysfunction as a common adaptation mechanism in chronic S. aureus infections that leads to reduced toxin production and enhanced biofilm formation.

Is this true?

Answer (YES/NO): NO